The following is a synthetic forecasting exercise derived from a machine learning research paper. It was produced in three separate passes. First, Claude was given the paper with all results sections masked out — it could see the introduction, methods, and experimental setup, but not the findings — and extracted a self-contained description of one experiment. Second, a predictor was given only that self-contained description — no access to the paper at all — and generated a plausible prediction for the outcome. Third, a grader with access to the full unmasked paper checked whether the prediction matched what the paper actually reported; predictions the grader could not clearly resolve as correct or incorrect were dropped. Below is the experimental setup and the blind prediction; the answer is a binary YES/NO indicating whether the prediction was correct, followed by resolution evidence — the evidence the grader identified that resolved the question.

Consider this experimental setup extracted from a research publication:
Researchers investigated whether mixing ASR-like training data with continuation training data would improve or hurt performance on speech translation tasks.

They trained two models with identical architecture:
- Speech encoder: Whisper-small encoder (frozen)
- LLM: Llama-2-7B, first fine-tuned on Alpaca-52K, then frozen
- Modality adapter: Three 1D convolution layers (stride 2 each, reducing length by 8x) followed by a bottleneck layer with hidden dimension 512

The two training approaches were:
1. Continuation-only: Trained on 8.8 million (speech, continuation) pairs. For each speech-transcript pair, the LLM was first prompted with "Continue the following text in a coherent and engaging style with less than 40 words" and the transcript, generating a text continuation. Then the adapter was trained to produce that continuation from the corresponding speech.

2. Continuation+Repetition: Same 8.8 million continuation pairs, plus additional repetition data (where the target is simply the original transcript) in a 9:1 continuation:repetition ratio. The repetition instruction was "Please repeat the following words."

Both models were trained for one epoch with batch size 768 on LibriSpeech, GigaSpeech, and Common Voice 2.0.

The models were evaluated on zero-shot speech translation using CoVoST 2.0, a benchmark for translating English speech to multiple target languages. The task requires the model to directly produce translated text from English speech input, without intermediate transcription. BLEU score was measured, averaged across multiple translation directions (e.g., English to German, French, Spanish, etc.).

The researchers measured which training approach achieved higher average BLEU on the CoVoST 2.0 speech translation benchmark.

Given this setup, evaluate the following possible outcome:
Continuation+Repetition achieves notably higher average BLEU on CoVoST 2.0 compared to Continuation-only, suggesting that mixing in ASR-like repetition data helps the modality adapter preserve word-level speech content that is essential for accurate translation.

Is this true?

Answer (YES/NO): YES